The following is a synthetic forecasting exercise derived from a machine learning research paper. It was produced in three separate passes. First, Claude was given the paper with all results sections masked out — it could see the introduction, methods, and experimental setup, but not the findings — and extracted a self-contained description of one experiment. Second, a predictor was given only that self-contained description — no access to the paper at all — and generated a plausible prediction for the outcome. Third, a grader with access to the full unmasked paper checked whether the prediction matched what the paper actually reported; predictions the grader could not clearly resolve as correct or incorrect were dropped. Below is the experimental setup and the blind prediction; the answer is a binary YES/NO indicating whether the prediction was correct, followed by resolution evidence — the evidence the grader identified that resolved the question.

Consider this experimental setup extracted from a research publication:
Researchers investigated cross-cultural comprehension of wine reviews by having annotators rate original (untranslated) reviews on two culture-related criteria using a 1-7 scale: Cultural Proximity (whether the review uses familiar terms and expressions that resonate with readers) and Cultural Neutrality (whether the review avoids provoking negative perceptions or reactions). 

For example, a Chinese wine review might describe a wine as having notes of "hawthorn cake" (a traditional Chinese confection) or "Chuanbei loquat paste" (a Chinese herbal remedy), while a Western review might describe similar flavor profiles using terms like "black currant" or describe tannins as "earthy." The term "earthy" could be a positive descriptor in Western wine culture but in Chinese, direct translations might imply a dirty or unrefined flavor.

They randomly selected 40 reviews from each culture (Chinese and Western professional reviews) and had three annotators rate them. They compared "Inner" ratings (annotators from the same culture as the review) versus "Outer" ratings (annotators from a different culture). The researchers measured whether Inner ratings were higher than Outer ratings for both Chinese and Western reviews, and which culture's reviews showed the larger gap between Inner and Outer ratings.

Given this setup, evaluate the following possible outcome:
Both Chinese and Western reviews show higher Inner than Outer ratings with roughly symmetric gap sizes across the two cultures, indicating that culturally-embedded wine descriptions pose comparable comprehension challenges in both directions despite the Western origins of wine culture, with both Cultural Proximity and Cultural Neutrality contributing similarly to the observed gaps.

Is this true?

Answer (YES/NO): NO